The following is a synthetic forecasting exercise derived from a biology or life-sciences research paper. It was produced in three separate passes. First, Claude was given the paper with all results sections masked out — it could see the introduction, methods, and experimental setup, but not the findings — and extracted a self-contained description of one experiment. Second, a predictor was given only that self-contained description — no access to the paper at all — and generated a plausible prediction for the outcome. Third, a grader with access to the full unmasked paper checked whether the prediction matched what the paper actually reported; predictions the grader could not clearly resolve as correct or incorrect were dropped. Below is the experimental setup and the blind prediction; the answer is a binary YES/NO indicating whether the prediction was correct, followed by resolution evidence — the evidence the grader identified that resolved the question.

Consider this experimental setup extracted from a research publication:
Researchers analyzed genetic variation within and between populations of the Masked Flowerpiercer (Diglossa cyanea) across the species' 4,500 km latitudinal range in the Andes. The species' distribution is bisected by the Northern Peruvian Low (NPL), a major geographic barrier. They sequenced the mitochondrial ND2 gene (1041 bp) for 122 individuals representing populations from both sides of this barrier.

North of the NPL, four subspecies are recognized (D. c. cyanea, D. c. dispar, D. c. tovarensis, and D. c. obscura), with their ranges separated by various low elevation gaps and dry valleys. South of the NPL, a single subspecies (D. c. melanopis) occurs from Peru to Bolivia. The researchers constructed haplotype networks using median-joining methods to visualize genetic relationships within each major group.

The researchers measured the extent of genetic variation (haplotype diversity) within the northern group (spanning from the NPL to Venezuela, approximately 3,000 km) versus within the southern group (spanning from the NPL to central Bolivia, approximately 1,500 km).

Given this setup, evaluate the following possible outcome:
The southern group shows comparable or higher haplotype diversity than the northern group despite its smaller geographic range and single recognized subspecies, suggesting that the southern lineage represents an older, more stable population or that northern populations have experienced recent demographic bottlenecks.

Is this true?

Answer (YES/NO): YES